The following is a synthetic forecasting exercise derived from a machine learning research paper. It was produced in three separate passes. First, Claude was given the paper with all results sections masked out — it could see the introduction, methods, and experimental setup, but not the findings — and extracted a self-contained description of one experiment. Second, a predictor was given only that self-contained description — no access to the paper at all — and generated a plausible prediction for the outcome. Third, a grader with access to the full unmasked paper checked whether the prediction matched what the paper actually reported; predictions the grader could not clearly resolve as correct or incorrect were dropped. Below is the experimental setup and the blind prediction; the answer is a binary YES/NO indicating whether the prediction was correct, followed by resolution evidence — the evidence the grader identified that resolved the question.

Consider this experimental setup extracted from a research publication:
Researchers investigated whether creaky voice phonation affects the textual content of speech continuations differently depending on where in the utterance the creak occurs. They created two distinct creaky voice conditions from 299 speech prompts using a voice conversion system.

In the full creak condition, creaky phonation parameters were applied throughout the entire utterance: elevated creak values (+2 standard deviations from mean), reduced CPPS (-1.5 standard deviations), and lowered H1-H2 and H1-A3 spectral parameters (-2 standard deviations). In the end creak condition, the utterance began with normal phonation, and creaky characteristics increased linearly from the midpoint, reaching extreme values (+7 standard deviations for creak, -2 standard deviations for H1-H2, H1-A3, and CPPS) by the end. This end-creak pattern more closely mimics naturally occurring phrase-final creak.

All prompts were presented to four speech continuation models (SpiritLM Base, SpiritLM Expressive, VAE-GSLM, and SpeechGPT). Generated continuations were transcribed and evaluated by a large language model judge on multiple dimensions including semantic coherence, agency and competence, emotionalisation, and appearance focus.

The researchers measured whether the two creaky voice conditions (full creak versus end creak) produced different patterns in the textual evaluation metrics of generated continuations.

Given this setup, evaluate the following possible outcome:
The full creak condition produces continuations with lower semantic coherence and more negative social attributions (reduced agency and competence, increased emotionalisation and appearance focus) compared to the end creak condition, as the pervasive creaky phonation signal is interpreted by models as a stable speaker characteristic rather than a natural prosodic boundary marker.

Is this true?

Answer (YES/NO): NO